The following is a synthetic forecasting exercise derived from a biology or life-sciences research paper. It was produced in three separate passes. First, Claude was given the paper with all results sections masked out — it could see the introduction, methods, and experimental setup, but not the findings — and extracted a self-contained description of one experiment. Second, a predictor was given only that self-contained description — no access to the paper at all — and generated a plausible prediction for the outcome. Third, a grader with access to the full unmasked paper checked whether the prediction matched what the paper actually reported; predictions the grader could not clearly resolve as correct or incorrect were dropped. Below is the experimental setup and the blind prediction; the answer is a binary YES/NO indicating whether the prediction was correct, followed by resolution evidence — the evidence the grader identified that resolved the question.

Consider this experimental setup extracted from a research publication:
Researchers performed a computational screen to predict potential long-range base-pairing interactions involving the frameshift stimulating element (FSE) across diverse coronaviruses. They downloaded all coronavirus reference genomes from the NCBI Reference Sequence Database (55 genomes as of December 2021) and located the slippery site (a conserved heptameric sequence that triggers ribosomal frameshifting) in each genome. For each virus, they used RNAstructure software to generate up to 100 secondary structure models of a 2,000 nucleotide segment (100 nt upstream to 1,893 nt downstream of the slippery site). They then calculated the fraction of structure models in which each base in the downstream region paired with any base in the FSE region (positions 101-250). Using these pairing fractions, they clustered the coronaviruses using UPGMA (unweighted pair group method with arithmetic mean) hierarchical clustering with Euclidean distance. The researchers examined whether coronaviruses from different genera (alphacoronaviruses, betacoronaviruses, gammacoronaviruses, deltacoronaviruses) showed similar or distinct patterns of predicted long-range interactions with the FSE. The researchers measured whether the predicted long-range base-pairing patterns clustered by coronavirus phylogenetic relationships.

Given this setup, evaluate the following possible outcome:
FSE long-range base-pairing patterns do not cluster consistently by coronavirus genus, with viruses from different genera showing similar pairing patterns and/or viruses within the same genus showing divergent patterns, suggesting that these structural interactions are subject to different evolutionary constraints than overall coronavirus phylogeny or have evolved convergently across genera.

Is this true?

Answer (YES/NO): YES